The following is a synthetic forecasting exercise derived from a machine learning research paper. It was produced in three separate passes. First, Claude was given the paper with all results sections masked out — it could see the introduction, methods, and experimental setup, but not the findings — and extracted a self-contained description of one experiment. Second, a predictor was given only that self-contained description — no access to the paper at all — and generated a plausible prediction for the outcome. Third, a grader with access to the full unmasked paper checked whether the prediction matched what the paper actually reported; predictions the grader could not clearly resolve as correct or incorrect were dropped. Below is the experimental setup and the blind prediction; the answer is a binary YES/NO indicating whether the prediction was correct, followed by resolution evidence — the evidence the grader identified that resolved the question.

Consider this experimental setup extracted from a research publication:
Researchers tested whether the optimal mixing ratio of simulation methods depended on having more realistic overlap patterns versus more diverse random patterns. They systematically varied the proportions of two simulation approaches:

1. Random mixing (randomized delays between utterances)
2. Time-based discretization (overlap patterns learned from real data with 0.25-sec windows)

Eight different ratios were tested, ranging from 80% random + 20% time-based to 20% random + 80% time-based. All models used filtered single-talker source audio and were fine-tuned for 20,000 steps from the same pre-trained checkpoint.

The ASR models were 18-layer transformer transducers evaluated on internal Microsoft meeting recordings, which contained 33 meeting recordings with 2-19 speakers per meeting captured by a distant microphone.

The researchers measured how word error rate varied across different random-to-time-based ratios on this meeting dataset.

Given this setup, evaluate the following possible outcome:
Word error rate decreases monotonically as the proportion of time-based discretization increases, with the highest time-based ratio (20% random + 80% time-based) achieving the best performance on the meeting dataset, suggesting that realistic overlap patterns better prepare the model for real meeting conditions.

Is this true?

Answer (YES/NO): NO